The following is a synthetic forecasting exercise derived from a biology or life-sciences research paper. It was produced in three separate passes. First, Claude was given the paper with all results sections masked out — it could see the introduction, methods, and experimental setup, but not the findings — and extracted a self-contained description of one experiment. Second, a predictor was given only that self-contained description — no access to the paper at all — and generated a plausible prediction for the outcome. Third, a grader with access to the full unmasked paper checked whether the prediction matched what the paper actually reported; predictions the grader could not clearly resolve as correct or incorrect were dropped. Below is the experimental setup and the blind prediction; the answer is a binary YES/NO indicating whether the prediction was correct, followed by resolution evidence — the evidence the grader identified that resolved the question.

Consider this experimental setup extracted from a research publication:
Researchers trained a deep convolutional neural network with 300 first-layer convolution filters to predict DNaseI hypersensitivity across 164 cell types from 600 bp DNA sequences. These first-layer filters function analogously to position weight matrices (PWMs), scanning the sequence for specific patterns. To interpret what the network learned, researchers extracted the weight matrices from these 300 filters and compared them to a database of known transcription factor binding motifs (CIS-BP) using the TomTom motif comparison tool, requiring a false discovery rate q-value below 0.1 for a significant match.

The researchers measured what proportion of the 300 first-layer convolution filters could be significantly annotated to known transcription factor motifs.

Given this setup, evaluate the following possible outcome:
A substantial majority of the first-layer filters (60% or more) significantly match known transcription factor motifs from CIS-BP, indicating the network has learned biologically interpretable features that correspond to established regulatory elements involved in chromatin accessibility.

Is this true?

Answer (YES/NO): NO